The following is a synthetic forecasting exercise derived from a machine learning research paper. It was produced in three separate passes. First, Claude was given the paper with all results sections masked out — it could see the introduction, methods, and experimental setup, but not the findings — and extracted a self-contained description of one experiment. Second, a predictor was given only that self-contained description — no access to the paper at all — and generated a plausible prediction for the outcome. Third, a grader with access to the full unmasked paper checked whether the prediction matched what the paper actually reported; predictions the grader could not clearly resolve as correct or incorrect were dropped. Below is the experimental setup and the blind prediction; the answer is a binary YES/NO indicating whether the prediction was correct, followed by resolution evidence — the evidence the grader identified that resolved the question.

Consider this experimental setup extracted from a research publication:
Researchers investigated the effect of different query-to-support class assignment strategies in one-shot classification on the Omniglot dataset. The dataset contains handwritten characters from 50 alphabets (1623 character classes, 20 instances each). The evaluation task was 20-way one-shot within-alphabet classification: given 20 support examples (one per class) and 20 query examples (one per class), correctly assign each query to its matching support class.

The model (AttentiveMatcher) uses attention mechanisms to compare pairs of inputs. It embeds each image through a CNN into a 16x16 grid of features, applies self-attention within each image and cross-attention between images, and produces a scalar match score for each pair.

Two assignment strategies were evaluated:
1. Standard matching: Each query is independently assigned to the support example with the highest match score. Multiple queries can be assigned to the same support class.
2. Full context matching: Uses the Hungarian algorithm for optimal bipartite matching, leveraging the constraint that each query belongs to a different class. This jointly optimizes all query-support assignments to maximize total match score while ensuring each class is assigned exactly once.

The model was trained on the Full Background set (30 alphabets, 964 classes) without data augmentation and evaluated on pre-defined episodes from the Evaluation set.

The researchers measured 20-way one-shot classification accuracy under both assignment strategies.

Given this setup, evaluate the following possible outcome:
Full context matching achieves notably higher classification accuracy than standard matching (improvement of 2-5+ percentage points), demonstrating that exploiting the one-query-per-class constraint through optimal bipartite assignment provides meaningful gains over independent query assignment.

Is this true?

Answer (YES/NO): YES